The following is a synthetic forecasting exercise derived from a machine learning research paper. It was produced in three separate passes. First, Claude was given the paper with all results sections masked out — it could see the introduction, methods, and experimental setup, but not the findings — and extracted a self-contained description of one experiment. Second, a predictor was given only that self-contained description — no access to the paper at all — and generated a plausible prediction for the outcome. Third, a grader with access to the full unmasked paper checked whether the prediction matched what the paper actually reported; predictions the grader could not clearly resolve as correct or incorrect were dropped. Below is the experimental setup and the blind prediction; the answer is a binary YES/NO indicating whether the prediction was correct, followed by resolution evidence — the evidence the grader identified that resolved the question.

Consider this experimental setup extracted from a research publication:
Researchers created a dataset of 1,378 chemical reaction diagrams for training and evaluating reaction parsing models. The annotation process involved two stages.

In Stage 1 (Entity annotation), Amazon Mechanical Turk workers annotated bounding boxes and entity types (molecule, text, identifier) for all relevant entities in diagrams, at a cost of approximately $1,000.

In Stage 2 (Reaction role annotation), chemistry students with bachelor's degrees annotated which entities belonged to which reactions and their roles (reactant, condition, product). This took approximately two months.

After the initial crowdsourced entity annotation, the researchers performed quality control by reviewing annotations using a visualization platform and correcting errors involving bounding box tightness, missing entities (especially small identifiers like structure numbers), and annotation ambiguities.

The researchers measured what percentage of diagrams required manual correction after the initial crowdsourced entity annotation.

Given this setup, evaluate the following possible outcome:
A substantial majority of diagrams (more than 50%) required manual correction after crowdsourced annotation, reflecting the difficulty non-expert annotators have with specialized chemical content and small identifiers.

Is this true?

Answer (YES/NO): NO